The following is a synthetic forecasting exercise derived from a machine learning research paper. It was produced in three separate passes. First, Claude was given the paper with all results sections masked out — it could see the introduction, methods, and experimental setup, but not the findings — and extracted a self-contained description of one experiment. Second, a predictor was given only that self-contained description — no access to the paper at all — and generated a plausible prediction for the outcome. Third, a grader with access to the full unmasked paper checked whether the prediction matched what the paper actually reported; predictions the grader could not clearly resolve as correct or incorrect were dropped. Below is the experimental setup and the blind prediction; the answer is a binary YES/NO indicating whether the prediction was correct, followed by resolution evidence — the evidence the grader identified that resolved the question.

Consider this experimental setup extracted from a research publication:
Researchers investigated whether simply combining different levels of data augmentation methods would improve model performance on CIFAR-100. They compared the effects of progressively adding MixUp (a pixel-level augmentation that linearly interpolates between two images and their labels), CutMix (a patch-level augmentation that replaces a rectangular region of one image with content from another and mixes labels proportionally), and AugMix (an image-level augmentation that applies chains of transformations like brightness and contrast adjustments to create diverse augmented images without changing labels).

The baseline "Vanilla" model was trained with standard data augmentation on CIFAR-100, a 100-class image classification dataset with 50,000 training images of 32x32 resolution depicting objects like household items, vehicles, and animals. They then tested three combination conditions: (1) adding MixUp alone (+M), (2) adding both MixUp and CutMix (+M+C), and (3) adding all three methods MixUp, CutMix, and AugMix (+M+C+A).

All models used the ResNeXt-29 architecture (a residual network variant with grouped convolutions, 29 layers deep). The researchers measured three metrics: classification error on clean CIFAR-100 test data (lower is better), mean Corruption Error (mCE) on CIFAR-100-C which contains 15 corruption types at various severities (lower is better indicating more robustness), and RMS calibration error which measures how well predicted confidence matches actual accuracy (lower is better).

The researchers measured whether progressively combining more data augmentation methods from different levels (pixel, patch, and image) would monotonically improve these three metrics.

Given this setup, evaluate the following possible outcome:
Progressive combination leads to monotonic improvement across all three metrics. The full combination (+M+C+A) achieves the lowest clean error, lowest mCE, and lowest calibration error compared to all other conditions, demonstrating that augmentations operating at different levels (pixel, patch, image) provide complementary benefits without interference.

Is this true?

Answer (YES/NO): NO